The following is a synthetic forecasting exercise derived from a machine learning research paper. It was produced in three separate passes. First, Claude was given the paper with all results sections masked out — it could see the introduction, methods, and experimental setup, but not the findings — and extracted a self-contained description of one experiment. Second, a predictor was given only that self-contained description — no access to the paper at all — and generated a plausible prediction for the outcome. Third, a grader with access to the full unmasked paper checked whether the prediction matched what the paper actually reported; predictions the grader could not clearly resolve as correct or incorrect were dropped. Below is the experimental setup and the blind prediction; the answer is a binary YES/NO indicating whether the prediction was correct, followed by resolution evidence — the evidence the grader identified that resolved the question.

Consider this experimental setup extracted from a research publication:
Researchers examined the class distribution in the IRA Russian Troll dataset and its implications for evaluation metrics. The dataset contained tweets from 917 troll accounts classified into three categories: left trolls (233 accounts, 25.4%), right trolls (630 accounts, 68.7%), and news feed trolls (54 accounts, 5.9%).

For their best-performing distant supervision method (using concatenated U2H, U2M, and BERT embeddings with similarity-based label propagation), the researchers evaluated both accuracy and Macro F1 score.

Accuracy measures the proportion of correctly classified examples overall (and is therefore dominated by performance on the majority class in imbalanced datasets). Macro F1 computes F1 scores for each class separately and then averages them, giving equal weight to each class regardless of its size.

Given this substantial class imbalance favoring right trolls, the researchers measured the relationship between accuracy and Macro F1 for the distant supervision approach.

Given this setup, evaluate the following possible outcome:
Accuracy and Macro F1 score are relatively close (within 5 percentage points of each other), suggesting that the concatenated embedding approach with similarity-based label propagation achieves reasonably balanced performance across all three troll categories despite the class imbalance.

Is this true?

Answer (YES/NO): NO